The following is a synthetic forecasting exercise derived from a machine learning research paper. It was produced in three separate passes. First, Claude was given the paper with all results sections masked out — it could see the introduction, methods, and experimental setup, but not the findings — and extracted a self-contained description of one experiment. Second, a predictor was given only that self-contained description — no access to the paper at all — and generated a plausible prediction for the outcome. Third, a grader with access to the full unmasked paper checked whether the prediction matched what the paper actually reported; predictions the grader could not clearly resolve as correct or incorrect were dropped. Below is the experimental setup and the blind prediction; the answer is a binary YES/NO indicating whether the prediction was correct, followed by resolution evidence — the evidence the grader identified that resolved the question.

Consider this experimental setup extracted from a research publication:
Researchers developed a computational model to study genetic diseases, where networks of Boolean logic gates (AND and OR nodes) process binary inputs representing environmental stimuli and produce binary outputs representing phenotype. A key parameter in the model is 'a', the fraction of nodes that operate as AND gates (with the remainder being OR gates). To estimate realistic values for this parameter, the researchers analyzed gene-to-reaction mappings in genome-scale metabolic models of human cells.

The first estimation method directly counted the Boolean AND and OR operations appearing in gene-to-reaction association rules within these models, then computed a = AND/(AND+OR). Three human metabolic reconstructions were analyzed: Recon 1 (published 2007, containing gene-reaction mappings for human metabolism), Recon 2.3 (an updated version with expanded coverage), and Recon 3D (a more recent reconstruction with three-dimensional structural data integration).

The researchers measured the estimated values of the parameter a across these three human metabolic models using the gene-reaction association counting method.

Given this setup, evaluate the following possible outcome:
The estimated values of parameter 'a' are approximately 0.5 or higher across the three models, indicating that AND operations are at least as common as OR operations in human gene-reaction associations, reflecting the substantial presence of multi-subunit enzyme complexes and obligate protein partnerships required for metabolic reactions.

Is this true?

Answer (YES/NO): NO